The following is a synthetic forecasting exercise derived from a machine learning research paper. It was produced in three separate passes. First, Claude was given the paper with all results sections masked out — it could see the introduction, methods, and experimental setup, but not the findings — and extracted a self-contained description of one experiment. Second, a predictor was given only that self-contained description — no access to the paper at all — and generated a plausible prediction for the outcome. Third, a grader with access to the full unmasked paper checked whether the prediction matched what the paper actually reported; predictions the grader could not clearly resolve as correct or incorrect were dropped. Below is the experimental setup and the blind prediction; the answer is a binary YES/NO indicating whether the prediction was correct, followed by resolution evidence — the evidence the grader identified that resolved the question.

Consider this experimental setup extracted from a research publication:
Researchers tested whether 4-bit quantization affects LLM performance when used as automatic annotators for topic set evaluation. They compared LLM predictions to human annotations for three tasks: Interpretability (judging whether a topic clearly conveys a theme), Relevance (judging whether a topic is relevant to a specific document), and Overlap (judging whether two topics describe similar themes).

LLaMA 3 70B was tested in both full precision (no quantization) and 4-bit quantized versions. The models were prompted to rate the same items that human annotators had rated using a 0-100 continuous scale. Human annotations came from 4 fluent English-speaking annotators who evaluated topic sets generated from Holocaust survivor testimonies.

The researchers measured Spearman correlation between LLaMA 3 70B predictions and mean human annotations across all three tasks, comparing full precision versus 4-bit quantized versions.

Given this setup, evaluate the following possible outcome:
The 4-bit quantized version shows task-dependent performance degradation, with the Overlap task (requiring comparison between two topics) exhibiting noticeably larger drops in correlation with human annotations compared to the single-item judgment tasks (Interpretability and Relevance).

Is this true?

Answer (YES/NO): YES